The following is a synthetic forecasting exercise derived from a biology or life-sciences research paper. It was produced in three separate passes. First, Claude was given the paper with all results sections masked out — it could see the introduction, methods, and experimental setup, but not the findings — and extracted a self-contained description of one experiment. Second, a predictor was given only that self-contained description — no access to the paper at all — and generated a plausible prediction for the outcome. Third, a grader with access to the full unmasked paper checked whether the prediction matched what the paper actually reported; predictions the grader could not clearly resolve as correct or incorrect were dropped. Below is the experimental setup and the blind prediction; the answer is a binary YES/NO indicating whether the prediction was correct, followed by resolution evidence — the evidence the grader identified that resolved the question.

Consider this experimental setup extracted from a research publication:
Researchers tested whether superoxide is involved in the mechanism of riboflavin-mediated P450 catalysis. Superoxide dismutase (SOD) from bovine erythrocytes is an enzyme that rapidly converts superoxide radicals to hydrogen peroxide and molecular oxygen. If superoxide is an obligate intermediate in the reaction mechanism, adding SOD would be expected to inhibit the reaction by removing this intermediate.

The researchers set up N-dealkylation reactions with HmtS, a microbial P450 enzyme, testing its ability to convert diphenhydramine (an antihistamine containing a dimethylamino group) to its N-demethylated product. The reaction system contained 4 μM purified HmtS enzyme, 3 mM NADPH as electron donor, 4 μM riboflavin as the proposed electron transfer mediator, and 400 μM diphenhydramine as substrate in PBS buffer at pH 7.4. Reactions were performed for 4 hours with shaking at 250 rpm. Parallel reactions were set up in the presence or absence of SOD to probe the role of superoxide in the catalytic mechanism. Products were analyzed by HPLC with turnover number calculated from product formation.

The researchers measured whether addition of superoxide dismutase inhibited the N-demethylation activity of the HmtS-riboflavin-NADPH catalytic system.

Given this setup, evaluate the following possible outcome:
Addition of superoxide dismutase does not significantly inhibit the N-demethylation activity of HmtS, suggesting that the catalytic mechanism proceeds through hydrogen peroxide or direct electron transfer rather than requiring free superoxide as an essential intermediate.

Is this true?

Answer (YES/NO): NO